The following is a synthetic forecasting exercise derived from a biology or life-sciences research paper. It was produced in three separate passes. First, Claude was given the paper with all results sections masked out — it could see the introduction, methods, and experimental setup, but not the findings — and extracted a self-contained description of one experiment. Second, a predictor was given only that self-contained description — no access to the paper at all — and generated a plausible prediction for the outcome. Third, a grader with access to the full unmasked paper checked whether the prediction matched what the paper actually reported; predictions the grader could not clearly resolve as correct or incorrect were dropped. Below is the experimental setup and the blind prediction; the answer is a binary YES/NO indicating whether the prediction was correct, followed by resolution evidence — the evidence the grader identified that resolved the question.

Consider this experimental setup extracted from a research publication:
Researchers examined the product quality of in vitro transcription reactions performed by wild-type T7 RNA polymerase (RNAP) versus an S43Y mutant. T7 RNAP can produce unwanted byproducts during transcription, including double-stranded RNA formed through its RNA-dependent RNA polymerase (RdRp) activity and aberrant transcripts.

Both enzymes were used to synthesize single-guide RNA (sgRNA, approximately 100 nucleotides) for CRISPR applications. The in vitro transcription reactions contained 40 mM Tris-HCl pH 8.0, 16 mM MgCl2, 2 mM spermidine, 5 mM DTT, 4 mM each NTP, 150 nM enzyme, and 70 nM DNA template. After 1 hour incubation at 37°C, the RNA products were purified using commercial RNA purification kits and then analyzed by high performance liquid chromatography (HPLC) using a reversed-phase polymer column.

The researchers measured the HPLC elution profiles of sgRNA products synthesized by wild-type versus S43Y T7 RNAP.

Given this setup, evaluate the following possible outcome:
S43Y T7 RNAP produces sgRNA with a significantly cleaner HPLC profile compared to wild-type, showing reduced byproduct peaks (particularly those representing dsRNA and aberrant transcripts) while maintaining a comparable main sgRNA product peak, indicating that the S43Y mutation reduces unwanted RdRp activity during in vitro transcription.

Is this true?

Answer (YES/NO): YES